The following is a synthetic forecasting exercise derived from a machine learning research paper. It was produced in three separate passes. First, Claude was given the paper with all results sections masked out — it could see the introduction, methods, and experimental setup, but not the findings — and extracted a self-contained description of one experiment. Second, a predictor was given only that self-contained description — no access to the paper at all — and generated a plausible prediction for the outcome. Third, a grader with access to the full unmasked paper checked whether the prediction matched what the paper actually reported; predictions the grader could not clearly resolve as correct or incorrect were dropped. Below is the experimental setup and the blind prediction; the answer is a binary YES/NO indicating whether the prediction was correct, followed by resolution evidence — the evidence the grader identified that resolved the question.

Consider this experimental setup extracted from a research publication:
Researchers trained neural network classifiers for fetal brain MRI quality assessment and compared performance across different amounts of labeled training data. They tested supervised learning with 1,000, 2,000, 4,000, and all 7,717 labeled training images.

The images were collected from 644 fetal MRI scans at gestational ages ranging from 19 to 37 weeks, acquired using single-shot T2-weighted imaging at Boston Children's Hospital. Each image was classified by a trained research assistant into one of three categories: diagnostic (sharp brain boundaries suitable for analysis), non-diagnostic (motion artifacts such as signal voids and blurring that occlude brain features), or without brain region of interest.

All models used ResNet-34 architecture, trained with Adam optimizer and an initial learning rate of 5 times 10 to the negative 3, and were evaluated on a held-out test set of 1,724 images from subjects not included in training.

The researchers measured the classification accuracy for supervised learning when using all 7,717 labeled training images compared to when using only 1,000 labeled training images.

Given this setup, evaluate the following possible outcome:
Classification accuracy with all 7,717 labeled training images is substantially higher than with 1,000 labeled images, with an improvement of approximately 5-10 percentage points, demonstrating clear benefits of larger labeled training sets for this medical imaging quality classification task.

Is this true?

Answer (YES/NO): NO